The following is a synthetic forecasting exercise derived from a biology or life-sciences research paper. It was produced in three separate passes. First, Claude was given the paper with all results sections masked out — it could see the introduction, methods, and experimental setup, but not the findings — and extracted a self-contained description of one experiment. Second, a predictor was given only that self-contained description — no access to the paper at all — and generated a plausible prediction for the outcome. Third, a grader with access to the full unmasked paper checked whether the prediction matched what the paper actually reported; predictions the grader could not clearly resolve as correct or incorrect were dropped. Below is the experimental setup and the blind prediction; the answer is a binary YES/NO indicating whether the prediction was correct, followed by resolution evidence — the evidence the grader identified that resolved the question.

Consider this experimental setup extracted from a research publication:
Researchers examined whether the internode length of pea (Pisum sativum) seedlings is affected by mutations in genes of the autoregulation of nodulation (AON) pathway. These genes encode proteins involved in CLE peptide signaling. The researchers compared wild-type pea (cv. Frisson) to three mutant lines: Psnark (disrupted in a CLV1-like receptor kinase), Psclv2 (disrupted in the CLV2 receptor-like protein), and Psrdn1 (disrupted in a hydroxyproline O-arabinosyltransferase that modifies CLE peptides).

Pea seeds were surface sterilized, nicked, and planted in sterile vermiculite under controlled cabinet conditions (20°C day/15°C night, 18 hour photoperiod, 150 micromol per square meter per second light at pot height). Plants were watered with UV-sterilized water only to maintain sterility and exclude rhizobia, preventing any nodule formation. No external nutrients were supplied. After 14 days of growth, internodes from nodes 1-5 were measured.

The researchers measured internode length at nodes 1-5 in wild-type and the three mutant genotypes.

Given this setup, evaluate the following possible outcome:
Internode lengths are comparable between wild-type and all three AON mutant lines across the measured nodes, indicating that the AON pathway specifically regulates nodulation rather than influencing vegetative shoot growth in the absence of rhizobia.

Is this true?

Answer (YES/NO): NO